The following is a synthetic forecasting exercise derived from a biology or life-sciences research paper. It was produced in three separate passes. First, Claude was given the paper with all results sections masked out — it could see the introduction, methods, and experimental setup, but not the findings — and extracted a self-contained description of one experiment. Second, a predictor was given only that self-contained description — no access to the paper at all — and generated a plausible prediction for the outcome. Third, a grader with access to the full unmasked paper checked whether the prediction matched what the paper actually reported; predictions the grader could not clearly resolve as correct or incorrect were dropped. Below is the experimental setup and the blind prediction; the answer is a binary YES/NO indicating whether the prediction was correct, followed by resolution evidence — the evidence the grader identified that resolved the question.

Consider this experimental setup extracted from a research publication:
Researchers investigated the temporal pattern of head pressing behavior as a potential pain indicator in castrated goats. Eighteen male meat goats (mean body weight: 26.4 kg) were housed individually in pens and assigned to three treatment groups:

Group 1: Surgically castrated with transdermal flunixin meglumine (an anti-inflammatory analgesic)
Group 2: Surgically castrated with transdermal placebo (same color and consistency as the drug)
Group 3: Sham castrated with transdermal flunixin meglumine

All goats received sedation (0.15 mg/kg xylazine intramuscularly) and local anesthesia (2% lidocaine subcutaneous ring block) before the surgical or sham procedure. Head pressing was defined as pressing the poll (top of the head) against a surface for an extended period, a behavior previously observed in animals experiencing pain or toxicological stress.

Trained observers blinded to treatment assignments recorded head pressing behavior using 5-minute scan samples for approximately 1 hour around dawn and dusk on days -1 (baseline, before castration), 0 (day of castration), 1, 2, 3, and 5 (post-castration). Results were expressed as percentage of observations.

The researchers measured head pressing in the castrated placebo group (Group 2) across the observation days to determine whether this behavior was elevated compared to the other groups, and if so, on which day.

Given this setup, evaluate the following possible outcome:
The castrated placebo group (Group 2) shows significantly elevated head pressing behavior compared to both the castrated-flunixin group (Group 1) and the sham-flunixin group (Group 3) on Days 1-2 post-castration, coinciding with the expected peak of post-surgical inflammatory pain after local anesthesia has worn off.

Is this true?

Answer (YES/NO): NO